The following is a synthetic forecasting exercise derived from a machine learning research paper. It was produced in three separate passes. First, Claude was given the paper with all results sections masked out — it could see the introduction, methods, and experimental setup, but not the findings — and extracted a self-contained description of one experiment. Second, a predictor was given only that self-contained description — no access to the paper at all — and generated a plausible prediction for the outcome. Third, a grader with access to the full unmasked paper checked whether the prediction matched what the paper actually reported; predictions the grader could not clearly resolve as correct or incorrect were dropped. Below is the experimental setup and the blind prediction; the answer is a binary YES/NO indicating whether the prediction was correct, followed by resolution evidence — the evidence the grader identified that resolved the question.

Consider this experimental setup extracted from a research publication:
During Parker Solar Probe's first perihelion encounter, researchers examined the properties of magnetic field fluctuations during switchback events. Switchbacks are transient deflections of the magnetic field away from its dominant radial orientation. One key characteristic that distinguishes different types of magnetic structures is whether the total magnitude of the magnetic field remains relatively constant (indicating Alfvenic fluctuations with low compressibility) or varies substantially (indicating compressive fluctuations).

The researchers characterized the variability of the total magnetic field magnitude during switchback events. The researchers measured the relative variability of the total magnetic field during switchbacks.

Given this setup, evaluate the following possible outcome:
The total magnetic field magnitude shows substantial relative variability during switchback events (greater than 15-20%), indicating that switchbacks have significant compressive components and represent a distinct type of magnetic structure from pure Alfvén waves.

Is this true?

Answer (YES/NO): NO